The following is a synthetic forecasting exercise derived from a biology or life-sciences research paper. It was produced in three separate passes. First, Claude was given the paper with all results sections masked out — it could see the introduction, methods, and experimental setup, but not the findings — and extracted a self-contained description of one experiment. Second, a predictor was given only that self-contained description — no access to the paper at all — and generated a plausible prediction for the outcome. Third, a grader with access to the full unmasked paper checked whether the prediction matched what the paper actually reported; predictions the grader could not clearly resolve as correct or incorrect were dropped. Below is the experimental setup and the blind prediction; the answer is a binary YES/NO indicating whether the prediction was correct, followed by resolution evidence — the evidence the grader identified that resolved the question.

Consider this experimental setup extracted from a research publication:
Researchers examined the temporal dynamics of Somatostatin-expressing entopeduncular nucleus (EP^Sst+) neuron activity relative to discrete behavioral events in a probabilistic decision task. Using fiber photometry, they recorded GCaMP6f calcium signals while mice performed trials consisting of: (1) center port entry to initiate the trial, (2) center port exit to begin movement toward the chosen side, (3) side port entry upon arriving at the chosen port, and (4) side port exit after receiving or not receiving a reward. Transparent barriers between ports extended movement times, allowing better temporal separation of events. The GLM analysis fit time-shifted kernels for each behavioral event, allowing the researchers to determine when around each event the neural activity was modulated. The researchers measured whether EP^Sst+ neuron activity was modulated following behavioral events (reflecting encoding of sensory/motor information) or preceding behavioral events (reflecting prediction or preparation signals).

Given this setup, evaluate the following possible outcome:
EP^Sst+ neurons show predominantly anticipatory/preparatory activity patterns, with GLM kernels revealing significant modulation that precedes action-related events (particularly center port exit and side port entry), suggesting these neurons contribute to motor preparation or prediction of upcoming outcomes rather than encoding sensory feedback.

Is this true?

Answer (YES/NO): NO